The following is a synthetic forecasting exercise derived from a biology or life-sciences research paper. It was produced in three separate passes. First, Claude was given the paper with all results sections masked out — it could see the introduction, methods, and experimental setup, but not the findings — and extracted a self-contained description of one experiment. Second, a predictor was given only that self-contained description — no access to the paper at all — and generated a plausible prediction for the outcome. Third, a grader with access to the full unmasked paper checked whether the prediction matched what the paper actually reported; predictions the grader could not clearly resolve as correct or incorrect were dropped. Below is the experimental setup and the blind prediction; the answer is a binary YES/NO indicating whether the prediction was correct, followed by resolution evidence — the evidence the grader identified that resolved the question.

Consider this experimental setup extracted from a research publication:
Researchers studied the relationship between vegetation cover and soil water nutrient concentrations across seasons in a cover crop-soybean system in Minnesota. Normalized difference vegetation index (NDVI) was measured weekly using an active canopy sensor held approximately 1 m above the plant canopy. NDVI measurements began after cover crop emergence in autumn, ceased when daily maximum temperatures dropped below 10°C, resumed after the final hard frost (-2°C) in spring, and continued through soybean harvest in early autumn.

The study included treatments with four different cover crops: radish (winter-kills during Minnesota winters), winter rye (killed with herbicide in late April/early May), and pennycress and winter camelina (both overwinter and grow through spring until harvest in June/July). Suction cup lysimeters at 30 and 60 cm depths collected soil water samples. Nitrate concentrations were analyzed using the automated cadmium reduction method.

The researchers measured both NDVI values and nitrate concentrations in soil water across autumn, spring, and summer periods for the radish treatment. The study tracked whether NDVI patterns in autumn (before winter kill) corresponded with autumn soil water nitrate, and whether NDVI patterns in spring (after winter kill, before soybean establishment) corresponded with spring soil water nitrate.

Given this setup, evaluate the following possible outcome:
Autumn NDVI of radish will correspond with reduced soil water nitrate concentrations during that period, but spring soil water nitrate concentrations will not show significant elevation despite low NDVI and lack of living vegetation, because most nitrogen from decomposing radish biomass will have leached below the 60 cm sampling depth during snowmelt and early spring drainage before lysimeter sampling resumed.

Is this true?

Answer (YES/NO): NO